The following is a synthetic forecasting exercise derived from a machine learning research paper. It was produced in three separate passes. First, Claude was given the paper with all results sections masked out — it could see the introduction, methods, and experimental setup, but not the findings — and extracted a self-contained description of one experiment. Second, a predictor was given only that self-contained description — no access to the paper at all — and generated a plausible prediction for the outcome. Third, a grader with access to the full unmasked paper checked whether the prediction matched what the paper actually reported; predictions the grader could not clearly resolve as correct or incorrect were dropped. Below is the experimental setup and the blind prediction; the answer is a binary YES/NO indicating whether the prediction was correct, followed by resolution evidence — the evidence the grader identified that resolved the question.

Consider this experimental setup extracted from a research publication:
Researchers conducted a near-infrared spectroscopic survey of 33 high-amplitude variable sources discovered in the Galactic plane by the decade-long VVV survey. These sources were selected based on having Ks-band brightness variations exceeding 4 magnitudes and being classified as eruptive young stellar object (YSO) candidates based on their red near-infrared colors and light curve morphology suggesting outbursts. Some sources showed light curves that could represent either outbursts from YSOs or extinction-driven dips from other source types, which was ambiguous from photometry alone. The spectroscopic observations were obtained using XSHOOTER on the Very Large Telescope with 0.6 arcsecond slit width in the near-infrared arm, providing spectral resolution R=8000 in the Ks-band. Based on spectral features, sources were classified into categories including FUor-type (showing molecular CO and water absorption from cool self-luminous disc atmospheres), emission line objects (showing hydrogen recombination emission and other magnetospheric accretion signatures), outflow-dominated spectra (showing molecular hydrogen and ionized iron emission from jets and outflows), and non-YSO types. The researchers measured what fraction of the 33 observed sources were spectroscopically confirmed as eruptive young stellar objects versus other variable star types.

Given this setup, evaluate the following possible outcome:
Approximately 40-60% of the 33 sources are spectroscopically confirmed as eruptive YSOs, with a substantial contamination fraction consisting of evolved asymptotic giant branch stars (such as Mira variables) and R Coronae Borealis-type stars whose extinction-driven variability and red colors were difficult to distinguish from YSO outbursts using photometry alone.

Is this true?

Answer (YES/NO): NO